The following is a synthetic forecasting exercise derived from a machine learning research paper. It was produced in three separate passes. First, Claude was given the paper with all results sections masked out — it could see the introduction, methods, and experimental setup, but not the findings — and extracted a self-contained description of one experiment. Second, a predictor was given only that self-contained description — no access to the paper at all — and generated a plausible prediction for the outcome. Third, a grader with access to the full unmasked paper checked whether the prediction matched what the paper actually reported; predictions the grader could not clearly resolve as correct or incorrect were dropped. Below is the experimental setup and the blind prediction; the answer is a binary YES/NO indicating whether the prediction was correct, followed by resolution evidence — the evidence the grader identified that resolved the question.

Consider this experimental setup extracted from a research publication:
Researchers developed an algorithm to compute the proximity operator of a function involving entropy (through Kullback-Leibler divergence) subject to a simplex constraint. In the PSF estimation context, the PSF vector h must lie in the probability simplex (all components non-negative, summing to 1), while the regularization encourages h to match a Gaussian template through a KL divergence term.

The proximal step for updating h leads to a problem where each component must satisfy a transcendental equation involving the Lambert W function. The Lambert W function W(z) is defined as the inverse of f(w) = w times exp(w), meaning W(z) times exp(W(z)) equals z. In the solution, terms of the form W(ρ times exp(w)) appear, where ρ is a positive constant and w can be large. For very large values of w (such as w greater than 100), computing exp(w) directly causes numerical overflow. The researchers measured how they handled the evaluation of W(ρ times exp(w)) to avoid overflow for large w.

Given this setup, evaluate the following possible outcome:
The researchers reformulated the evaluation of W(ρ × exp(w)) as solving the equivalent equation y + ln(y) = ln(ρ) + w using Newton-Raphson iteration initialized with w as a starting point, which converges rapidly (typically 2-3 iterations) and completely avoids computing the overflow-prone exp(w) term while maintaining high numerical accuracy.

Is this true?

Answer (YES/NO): NO